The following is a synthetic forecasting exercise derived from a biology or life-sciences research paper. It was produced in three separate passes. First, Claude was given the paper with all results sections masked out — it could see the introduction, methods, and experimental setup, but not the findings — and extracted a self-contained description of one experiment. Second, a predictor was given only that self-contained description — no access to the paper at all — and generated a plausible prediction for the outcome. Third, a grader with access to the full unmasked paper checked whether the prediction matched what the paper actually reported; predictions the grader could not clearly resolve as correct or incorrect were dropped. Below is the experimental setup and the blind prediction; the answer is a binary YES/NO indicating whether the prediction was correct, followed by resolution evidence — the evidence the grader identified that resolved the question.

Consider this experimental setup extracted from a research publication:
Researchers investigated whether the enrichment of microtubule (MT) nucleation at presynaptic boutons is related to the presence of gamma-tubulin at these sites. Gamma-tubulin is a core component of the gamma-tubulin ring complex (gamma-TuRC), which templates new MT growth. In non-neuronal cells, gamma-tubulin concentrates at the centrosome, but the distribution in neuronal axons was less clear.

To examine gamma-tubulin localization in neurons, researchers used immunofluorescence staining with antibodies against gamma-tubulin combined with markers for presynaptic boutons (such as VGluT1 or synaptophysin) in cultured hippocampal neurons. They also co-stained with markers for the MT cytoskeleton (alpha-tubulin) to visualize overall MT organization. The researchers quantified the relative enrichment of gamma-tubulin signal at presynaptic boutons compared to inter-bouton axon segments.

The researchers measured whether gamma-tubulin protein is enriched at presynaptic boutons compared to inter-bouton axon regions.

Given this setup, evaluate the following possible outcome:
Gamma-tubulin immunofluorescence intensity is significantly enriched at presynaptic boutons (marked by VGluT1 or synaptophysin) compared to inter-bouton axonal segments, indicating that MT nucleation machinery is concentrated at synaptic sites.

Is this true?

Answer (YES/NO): YES